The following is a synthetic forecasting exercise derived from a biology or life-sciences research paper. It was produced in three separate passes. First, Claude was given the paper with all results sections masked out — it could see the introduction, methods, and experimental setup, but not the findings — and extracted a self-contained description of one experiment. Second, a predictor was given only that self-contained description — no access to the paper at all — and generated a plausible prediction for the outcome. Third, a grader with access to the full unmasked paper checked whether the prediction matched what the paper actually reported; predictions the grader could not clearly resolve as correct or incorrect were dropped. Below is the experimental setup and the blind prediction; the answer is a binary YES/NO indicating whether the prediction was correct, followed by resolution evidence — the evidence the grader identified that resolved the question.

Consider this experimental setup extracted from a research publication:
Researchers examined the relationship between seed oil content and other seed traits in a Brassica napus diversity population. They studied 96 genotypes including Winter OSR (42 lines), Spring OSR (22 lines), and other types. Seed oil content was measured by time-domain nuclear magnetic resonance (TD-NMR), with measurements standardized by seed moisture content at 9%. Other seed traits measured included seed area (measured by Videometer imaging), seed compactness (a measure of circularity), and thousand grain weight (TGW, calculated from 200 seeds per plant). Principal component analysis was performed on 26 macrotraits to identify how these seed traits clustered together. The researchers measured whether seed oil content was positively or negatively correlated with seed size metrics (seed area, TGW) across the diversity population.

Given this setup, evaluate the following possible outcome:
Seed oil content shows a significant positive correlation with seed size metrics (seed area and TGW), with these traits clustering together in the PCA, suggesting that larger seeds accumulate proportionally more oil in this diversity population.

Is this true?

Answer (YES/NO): NO